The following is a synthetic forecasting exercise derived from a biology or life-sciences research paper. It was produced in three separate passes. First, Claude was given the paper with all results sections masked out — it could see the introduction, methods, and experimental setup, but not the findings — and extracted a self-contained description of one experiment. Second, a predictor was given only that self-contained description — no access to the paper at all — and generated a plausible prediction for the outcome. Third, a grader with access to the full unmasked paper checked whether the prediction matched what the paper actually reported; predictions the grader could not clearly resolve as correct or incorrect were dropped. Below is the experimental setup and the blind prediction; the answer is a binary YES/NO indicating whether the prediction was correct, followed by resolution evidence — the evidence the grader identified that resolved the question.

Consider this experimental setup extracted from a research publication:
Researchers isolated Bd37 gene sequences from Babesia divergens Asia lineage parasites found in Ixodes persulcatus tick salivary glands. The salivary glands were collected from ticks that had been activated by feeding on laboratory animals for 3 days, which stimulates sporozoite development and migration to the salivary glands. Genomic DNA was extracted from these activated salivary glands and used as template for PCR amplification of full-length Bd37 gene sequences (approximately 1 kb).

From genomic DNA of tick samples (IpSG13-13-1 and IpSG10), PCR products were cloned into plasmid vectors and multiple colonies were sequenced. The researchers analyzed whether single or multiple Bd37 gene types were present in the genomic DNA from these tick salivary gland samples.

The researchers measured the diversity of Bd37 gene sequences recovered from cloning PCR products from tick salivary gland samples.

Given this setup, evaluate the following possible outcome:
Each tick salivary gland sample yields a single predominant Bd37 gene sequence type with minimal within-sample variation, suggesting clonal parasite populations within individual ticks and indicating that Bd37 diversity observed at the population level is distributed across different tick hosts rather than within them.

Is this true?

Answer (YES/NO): NO